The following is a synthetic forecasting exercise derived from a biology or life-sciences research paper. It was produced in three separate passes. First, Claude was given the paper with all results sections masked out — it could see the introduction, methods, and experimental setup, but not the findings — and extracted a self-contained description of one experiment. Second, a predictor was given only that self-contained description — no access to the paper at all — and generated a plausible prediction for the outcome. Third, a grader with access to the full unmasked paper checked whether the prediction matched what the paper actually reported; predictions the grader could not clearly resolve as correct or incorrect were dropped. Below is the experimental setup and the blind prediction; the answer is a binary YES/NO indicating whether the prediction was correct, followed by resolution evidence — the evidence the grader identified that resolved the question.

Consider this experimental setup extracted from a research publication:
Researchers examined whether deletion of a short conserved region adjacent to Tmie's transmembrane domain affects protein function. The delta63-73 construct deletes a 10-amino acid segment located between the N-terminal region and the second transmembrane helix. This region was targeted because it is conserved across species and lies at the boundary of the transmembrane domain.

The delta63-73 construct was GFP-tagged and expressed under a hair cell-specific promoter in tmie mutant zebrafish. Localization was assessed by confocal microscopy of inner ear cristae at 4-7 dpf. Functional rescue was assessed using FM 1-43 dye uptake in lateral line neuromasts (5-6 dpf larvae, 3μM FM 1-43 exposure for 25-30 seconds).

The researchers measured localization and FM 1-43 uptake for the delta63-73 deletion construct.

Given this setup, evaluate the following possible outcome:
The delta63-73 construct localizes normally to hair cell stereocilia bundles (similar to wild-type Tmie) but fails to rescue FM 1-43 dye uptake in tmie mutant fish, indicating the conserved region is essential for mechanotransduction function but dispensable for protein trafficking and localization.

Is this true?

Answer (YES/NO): YES